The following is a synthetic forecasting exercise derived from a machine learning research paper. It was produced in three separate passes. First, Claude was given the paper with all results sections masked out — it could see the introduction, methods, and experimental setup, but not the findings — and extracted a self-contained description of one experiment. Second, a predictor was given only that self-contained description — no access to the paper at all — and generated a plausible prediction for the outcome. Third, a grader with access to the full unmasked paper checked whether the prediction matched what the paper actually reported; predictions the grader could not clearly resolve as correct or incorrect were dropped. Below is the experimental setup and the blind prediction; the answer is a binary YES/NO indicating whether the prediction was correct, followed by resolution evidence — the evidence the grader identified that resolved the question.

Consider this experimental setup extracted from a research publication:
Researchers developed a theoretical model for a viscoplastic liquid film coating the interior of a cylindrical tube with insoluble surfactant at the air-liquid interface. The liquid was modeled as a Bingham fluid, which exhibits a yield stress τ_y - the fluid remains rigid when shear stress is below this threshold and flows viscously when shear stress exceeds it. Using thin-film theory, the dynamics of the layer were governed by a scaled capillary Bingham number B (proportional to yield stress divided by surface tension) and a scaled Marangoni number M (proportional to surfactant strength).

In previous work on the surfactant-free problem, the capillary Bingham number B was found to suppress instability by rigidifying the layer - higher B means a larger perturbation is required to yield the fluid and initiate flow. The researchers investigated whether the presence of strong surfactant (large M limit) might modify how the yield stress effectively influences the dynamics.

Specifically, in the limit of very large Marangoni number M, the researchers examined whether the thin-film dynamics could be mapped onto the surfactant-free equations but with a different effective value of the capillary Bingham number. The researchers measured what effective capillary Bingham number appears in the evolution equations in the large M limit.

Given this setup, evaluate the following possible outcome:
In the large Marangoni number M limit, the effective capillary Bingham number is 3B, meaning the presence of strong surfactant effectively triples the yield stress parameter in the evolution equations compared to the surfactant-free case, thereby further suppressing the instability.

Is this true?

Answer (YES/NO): NO